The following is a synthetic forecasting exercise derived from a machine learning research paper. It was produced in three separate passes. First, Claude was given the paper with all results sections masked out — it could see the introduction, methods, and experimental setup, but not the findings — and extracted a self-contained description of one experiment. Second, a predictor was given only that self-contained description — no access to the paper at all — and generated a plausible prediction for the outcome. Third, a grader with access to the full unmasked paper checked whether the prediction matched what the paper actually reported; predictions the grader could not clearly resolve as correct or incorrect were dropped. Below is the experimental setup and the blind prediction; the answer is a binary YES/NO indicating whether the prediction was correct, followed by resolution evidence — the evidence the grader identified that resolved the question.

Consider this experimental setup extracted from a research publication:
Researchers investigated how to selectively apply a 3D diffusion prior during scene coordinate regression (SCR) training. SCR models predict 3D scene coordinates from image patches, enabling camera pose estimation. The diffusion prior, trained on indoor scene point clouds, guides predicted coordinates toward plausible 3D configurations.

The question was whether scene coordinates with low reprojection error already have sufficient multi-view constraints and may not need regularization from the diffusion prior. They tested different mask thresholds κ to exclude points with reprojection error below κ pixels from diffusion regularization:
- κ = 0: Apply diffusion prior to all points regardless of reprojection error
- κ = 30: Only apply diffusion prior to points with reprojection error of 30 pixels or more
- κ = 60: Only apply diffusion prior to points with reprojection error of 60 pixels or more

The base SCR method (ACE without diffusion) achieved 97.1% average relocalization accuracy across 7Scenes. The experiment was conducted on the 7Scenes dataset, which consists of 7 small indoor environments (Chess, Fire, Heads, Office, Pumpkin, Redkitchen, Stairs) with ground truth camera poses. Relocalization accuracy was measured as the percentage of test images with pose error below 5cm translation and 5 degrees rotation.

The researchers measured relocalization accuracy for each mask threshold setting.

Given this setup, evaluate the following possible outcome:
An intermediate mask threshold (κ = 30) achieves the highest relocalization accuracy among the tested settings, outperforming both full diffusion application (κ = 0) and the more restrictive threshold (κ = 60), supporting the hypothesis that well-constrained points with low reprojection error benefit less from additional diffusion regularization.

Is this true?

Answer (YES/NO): YES